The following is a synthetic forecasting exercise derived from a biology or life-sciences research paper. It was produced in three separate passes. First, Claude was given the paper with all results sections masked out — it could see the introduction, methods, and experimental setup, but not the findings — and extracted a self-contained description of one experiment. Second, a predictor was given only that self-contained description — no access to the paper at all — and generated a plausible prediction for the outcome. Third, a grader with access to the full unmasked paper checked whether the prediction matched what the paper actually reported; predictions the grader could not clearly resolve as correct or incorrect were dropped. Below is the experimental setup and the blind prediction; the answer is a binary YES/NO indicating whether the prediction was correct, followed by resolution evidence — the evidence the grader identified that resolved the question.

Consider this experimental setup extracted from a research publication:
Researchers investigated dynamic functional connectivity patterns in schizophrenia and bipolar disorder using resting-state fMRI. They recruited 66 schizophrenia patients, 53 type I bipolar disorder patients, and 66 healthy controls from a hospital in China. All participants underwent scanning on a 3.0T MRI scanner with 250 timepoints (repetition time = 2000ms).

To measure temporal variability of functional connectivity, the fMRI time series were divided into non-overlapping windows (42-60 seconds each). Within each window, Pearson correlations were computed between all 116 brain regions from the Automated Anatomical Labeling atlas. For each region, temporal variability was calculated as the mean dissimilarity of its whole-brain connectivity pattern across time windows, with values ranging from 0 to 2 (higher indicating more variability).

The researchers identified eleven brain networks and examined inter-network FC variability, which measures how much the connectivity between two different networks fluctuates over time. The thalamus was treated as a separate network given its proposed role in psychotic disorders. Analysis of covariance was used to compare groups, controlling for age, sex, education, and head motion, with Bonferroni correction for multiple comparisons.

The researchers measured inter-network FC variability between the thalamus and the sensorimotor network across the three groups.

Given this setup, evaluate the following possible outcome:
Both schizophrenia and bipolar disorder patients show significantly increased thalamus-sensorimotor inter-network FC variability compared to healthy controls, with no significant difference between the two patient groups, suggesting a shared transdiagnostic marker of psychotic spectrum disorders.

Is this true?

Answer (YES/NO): YES